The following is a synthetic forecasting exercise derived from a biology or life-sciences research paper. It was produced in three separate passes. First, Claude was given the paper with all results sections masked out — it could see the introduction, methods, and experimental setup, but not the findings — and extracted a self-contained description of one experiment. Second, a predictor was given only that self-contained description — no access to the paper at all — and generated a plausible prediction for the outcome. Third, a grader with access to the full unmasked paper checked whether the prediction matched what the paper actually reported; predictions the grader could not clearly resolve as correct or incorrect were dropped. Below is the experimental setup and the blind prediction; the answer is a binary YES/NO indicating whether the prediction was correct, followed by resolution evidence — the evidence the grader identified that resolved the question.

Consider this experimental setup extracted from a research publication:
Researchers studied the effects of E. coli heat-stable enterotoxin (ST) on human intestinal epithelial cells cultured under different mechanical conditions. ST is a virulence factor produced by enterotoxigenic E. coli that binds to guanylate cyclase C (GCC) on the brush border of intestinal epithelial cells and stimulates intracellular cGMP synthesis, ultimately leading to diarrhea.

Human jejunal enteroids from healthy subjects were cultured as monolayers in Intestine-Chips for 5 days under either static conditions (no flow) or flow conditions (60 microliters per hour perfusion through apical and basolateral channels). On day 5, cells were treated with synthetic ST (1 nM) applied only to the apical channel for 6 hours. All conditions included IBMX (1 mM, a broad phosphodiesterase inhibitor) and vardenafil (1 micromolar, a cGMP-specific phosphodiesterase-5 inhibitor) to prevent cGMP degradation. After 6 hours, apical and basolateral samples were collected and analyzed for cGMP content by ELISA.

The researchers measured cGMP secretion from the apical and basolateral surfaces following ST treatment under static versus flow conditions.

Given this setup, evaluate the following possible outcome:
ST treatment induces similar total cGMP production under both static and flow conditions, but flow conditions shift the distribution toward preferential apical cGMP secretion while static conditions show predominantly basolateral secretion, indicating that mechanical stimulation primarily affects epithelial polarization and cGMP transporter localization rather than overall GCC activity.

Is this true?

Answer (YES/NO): NO